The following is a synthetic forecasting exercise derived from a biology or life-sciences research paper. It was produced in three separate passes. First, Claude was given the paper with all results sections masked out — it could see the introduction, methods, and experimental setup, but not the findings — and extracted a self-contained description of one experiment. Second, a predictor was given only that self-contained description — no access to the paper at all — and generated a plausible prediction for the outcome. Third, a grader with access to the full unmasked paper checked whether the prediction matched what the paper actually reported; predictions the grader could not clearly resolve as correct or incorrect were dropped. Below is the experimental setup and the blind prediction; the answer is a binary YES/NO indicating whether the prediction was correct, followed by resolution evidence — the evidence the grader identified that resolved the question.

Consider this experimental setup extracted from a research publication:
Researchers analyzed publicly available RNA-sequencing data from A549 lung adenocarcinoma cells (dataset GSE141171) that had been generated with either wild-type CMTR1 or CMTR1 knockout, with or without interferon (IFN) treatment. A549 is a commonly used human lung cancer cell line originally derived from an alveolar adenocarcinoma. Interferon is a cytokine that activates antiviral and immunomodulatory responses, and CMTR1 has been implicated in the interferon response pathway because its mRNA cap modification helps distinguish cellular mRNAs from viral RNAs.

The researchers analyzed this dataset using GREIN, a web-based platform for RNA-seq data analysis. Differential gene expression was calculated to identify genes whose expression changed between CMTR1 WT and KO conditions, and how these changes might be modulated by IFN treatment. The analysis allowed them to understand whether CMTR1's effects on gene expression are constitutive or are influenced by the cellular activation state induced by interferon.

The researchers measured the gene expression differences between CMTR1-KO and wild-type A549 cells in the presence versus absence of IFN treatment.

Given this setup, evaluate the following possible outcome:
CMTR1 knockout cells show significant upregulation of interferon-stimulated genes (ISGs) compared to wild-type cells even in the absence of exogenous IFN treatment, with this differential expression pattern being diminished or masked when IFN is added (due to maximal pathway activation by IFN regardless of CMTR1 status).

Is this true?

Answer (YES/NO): NO